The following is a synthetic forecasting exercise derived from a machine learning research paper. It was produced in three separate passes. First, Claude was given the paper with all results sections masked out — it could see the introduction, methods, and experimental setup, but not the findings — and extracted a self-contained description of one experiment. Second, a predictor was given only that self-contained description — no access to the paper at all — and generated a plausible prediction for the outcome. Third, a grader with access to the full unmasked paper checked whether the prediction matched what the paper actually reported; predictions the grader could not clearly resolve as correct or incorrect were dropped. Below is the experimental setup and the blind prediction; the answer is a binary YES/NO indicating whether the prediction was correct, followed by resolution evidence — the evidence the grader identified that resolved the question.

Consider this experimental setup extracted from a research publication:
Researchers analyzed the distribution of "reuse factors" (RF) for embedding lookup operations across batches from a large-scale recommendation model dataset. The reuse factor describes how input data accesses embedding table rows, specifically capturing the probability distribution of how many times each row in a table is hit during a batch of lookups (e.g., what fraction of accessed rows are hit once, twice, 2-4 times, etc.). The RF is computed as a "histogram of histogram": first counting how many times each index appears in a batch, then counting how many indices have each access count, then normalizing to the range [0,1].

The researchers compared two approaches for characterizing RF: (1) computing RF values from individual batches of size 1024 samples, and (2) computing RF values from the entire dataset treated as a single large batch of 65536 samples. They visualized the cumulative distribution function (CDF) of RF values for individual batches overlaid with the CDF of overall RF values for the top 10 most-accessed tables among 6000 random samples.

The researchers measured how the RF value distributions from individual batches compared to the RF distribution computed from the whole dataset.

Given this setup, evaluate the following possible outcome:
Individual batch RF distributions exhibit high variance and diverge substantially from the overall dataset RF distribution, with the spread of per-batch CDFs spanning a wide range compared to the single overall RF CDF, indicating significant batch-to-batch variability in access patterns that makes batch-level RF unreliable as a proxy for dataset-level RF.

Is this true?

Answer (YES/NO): NO